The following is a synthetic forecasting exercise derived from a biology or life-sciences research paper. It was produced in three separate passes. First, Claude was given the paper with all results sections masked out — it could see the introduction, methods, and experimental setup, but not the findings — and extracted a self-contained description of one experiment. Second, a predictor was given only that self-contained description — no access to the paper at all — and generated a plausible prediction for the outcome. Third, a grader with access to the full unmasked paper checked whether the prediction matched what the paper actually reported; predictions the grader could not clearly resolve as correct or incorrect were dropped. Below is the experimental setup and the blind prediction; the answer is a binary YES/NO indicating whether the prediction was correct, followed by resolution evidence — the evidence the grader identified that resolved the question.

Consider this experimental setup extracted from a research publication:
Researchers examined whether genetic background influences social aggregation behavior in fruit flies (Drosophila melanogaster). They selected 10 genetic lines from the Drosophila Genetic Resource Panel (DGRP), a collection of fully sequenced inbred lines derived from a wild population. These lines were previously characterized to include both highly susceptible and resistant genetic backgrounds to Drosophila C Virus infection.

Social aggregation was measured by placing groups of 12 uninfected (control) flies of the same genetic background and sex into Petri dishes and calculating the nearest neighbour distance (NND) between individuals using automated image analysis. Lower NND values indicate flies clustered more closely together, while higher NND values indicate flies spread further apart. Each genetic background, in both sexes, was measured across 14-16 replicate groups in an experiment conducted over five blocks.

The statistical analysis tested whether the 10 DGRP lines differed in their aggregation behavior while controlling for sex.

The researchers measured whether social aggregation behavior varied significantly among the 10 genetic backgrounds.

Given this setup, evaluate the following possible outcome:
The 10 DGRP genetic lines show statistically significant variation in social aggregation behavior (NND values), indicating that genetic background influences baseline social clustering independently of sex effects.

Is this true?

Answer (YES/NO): YES